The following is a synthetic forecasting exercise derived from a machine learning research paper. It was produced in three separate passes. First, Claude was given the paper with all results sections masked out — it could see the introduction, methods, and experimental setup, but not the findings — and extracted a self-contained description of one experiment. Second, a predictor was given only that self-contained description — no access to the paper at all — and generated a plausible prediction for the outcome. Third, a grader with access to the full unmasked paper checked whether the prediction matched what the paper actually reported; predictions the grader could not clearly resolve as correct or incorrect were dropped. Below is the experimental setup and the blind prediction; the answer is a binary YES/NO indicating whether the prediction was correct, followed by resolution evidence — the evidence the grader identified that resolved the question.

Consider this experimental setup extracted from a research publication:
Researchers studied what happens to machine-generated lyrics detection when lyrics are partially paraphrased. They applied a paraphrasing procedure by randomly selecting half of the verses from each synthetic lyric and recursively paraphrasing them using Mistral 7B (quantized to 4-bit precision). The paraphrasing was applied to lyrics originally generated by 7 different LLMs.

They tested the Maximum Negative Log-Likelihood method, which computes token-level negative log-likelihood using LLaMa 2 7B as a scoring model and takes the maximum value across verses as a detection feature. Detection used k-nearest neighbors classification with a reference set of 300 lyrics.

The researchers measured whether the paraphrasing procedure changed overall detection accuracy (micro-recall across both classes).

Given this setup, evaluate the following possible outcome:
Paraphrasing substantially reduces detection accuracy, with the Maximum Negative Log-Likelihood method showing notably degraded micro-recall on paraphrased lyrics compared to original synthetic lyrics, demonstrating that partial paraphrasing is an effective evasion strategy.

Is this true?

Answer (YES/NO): NO